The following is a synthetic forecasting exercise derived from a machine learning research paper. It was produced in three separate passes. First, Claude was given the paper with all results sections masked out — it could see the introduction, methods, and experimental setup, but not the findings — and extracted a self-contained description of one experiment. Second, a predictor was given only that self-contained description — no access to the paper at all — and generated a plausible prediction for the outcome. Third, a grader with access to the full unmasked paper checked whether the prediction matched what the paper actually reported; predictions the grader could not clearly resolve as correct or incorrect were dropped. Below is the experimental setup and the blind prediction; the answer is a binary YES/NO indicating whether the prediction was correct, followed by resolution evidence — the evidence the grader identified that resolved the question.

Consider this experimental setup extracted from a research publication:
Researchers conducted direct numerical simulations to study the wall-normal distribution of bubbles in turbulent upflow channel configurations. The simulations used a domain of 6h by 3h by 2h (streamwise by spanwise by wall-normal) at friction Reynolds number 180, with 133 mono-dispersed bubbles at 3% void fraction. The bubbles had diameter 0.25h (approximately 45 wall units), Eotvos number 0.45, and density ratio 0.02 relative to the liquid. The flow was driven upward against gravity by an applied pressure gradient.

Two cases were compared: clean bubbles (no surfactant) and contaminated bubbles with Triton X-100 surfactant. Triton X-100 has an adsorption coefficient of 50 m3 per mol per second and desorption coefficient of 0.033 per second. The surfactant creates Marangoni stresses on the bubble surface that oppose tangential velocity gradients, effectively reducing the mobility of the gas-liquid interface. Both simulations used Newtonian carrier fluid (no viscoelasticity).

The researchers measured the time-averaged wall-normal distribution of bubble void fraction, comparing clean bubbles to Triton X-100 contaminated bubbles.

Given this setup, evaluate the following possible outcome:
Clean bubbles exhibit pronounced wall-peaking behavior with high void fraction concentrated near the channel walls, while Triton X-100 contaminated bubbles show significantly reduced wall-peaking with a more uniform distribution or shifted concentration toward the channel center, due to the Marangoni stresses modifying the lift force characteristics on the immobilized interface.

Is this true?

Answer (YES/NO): YES